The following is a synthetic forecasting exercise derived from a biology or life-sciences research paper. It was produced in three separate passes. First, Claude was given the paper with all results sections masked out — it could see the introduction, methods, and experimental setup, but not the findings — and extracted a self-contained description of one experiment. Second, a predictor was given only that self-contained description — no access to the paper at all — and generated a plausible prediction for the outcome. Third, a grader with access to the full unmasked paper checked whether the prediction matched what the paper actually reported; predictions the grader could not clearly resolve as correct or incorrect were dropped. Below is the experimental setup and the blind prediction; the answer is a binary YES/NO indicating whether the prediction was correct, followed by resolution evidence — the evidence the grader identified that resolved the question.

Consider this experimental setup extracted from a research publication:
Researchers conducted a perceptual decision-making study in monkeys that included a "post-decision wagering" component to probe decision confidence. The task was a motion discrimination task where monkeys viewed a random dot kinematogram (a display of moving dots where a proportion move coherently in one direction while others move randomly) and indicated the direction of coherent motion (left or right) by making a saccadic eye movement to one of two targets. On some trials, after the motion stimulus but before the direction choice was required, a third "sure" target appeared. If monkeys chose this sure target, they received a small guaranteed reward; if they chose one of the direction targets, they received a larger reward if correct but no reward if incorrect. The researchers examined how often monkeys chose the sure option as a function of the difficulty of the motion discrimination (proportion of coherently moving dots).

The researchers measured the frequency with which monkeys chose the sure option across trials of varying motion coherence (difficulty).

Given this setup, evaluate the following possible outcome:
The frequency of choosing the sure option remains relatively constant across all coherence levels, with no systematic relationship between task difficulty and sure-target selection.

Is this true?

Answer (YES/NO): NO